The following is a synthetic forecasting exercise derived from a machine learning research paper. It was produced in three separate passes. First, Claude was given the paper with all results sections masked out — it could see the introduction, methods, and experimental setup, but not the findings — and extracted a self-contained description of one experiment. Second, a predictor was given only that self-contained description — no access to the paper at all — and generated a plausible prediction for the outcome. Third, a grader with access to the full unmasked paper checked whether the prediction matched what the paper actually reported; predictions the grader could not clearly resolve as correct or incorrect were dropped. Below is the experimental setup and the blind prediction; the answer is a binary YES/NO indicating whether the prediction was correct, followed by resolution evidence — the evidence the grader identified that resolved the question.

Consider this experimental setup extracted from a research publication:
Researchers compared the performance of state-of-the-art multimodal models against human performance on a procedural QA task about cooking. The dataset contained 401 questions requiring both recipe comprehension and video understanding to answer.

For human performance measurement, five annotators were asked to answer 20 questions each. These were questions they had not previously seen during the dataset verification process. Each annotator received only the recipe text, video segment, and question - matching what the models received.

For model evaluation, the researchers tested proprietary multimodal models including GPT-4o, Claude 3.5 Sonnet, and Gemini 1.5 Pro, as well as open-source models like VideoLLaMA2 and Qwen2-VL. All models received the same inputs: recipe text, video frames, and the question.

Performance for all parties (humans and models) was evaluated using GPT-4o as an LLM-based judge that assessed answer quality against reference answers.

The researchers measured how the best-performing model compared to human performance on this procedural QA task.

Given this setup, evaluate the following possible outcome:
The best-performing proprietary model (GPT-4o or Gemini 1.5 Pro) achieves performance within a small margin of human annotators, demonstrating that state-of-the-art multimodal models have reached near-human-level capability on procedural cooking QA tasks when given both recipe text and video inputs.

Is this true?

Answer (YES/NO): NO